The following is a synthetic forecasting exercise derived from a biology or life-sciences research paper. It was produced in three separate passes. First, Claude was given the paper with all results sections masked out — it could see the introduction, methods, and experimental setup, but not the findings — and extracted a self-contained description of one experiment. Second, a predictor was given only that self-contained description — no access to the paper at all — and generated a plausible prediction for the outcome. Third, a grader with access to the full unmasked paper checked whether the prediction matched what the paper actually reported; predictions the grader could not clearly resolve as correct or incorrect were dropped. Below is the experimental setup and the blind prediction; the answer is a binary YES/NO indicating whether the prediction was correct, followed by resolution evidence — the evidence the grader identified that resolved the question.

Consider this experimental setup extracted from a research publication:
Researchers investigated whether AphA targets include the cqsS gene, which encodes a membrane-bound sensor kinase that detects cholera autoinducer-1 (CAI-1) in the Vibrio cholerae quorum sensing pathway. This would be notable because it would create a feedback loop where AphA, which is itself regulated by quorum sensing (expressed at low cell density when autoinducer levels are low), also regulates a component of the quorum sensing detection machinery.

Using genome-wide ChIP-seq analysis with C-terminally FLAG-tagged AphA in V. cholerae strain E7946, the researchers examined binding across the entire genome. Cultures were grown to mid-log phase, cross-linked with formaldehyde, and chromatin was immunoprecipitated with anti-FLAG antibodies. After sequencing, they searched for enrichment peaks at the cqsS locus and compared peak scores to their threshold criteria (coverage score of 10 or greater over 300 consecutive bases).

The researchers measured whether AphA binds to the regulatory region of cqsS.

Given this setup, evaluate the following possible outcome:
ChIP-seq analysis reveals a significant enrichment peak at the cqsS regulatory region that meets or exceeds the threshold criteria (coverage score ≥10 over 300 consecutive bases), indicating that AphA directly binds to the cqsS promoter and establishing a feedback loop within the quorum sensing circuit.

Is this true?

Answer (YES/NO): YES